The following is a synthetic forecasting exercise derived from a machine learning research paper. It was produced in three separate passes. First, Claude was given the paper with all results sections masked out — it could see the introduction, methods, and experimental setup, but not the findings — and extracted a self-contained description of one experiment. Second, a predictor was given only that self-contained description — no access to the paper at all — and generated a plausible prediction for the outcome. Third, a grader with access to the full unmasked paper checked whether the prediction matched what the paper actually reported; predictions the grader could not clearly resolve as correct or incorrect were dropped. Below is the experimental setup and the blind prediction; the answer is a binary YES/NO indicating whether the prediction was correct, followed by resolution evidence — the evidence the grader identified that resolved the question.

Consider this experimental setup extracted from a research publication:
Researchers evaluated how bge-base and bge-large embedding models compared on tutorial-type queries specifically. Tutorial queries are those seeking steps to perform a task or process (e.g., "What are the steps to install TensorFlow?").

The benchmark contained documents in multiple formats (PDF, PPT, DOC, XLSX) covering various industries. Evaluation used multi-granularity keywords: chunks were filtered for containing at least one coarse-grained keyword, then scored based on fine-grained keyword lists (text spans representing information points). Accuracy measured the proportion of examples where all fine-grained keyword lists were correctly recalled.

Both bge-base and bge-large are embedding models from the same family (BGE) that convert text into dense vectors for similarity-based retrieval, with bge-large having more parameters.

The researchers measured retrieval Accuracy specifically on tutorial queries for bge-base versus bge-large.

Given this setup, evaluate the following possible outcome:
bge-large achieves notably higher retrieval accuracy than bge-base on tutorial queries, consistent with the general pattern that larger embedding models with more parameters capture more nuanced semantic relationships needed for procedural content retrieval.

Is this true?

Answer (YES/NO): NO